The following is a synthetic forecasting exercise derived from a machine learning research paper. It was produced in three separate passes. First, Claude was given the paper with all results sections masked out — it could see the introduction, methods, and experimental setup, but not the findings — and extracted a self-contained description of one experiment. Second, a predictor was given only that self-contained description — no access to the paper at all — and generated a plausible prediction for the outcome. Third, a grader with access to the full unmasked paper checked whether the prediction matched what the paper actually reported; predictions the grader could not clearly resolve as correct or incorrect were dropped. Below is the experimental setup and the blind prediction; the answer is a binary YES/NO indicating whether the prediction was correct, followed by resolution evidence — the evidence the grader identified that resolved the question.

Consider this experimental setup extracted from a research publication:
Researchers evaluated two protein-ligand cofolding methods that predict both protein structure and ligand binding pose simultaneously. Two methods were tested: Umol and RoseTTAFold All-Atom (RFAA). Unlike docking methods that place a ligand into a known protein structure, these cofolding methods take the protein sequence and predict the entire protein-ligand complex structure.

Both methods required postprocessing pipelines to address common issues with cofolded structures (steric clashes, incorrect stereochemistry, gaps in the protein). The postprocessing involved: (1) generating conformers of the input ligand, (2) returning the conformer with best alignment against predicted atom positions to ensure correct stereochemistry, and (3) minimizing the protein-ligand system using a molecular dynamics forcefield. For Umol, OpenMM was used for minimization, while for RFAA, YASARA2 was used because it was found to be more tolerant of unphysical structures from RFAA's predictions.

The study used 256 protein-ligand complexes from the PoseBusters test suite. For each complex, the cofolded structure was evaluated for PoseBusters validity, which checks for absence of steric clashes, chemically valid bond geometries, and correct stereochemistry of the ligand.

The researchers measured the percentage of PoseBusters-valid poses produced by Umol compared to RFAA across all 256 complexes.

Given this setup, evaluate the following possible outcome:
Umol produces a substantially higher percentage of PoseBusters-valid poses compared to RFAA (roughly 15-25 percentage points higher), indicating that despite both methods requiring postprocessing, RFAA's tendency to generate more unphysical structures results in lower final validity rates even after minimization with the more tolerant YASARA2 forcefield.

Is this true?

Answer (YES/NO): NO